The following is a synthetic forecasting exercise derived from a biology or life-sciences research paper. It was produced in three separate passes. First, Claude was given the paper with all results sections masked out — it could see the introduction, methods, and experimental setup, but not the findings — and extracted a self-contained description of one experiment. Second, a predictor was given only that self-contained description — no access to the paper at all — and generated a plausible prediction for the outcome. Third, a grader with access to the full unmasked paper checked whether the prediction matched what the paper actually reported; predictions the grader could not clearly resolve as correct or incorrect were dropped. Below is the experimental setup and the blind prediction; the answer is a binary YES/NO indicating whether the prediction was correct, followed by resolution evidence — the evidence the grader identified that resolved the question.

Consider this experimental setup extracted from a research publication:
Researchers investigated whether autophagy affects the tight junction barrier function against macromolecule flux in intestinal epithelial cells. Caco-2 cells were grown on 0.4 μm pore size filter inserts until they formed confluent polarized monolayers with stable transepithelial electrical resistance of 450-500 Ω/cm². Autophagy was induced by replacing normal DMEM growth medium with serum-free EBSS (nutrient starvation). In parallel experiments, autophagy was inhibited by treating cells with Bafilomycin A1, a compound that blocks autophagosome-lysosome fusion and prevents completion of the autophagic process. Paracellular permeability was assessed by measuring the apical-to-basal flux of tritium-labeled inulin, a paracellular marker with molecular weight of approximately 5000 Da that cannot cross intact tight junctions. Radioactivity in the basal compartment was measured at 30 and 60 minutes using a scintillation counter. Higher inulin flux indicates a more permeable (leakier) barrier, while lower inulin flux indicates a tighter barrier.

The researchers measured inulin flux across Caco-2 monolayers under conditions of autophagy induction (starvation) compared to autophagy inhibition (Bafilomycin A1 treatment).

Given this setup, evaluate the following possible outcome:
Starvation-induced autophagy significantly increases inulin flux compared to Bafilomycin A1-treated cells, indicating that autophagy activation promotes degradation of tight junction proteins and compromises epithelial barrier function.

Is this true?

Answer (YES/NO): NO